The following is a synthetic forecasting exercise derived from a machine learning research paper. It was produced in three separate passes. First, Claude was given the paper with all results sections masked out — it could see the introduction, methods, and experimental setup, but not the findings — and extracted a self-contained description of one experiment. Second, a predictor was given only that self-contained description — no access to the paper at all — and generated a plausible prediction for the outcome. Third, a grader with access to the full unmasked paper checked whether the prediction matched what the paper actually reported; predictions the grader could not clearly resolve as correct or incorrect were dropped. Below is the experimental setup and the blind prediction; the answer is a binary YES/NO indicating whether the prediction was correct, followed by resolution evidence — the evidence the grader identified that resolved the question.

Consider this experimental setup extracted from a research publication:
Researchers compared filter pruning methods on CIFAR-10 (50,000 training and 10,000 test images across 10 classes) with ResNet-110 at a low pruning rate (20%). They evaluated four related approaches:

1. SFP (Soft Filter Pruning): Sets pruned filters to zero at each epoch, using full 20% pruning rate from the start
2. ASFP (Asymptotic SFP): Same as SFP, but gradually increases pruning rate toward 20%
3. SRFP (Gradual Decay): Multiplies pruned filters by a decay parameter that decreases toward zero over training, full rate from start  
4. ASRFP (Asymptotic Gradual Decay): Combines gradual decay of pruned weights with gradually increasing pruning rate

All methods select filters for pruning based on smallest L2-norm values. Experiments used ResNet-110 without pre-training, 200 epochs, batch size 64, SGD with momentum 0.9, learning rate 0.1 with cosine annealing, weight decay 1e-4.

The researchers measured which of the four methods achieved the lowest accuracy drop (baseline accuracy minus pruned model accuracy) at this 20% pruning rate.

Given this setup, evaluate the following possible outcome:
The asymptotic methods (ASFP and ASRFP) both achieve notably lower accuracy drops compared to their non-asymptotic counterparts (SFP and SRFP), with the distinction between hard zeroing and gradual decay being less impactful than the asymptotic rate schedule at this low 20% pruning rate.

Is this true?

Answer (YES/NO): NO